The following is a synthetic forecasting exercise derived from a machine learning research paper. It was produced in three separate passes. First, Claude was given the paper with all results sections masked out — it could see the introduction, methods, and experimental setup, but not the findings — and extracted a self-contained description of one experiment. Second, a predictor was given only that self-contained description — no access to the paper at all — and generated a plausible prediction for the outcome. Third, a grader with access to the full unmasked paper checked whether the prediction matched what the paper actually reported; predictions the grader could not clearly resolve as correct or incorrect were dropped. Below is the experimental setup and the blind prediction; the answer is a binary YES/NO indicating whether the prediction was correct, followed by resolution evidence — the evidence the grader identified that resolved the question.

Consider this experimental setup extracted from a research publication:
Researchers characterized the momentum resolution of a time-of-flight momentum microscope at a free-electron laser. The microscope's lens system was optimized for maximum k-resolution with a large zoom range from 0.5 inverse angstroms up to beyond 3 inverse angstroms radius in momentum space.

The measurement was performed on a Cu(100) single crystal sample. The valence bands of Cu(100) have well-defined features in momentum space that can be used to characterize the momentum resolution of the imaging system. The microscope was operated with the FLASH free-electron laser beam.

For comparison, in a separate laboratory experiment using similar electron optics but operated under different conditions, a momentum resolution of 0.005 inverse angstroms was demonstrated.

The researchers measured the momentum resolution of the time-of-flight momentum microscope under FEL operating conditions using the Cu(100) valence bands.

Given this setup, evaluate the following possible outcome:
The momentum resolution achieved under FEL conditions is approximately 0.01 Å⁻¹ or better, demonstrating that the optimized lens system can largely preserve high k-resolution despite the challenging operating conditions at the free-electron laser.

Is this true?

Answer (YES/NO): NO